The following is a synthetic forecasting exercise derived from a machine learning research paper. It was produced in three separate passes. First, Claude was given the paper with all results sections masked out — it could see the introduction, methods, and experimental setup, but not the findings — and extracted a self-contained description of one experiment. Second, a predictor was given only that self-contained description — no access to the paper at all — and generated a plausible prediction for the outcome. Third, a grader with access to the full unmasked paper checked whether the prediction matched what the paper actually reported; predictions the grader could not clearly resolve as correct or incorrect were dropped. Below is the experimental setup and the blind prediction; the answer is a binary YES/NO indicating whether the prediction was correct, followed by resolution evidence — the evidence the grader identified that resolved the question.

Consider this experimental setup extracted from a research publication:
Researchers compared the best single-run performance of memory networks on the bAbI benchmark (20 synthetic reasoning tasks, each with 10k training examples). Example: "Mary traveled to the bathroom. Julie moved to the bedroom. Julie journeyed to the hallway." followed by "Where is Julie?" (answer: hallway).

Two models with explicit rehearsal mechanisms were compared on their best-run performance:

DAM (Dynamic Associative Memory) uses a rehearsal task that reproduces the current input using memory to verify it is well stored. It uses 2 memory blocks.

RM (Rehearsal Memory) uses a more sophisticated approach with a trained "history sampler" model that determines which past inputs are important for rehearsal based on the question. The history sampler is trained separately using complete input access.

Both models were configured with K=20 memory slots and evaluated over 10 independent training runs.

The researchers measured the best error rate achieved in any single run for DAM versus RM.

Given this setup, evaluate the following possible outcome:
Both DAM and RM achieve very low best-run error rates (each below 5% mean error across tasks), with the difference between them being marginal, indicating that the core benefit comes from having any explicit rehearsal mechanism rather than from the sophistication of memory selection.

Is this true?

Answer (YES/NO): NO